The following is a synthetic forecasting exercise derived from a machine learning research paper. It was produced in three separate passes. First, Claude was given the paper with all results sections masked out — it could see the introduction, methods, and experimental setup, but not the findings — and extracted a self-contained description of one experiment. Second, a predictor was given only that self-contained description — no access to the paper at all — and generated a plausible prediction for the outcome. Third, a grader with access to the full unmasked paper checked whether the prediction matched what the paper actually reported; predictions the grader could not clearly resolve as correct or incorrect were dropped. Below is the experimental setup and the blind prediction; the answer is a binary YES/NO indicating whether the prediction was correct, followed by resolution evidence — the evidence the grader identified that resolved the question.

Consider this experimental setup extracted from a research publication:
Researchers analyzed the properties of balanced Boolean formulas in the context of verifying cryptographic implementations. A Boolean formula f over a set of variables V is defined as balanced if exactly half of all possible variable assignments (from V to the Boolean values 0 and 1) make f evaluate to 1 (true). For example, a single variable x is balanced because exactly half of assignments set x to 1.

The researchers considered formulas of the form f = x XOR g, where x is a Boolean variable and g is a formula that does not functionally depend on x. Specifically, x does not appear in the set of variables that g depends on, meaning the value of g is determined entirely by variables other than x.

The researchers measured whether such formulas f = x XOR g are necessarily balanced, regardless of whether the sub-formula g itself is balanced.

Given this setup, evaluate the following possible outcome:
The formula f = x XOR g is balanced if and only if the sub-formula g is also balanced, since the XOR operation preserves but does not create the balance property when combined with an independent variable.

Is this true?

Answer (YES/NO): NO